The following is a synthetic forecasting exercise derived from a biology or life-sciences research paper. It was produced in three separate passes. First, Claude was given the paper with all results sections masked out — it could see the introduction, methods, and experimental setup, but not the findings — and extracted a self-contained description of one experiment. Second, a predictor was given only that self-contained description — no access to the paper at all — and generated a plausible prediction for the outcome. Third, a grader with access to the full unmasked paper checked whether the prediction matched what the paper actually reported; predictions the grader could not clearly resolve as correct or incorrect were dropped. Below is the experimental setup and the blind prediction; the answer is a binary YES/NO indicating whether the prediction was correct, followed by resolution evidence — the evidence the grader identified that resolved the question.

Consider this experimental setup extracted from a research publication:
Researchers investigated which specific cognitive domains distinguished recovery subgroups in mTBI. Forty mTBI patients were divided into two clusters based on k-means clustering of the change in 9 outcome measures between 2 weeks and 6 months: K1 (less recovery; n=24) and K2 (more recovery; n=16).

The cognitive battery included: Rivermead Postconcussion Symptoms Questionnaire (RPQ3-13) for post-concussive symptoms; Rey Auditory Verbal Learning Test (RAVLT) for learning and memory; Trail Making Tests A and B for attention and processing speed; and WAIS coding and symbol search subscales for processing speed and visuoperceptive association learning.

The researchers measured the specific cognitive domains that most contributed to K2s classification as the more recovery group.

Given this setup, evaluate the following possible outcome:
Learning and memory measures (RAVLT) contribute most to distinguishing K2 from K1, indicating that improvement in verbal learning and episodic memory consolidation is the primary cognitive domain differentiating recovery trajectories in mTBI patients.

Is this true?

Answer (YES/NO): NO